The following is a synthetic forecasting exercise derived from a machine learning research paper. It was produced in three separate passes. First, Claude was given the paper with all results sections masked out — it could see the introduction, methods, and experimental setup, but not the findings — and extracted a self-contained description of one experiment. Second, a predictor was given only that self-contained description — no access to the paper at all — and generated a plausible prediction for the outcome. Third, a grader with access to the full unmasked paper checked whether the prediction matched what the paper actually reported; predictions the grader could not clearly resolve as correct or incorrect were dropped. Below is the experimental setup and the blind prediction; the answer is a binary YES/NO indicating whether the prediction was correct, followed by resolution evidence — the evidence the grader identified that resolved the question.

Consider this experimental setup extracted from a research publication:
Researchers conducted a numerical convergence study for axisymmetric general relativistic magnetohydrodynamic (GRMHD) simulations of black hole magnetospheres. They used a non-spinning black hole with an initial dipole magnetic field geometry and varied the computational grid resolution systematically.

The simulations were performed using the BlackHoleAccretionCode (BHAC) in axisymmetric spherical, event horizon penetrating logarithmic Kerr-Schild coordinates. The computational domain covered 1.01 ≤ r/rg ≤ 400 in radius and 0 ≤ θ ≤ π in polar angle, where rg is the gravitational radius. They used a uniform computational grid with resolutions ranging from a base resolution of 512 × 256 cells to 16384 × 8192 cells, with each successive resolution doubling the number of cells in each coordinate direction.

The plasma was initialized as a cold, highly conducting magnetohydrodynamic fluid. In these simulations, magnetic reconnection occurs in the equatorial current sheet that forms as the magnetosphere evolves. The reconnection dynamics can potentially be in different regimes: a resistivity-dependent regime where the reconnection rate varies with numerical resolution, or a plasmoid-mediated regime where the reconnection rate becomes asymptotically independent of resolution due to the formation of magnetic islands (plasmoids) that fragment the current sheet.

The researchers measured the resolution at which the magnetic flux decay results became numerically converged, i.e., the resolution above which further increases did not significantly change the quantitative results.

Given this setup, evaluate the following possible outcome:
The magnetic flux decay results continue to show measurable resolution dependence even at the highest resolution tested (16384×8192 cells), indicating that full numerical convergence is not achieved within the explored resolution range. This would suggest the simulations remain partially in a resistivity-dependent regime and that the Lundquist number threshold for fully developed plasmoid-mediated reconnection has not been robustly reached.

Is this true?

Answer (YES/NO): NO